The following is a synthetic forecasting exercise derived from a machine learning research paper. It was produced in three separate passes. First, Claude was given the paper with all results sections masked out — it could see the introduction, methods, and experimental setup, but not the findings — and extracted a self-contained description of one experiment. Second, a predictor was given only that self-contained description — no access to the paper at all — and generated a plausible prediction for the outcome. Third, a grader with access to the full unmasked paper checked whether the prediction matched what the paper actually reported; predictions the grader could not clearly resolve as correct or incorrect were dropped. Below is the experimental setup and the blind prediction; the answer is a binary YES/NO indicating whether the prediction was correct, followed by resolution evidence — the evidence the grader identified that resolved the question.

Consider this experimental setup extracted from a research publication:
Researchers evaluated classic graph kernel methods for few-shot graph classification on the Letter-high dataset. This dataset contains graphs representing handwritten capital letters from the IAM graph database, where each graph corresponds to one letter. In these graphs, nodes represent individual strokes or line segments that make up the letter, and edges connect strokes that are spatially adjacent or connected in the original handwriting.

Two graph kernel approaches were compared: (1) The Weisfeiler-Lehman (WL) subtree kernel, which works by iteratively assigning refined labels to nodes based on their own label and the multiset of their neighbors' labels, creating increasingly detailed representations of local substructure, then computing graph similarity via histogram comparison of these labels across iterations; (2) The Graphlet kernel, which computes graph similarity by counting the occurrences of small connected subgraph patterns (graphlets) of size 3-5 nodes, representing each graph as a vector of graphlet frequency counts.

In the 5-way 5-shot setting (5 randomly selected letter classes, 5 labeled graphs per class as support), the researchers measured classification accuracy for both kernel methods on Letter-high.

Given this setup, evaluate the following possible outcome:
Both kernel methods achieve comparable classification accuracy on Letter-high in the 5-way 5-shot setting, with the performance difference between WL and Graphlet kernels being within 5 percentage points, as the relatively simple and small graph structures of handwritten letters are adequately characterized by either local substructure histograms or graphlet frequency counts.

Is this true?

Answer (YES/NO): NO